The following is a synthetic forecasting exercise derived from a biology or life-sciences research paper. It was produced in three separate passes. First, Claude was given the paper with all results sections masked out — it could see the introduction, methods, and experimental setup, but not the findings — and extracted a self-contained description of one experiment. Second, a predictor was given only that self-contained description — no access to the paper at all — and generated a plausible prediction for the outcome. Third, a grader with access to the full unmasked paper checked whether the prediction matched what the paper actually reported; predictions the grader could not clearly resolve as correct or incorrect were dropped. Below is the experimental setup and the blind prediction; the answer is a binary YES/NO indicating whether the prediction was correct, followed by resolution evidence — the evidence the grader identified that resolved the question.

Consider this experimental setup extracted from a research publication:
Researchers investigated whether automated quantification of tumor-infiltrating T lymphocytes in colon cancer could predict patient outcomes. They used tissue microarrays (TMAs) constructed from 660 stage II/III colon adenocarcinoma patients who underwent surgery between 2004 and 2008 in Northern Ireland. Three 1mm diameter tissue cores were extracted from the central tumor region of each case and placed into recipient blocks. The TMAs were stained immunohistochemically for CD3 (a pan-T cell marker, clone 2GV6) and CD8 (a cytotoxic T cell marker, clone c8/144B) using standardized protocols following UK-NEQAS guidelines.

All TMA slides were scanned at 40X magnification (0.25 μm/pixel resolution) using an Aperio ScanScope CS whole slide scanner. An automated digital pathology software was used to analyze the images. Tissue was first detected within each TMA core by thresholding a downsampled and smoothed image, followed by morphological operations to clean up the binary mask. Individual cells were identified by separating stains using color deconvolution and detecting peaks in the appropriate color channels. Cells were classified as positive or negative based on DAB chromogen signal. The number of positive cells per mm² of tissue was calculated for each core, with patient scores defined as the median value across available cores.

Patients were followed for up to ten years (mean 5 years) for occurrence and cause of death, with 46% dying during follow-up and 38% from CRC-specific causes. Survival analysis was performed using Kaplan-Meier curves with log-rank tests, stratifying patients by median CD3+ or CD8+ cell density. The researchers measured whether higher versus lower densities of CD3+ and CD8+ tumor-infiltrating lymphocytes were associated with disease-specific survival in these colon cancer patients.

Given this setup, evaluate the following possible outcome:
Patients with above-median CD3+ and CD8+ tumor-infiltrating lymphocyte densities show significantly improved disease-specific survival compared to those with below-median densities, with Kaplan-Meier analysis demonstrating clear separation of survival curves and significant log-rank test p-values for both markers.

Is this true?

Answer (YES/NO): YES